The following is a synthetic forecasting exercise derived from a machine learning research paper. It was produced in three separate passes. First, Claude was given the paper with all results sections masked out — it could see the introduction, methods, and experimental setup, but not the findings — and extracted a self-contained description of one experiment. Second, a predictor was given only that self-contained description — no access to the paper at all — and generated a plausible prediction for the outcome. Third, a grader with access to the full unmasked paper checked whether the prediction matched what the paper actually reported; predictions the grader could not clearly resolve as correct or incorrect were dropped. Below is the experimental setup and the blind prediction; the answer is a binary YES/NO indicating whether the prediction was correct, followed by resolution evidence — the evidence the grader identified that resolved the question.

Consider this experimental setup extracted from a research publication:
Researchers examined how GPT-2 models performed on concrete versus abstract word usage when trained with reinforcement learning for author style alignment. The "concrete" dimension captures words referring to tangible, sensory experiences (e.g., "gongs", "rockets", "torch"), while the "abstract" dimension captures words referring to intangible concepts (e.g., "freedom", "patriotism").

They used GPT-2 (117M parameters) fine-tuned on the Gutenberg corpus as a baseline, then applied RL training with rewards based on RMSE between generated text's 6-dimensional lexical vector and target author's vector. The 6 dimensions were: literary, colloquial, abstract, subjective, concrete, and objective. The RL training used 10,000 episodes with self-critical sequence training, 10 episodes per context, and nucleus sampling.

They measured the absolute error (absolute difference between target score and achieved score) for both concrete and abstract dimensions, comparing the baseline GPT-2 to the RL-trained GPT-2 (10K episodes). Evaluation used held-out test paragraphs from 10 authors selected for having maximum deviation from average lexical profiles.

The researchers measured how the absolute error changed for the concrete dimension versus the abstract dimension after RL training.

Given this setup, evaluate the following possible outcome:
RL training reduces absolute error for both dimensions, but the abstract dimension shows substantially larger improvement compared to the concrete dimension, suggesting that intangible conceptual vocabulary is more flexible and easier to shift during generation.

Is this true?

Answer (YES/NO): NO